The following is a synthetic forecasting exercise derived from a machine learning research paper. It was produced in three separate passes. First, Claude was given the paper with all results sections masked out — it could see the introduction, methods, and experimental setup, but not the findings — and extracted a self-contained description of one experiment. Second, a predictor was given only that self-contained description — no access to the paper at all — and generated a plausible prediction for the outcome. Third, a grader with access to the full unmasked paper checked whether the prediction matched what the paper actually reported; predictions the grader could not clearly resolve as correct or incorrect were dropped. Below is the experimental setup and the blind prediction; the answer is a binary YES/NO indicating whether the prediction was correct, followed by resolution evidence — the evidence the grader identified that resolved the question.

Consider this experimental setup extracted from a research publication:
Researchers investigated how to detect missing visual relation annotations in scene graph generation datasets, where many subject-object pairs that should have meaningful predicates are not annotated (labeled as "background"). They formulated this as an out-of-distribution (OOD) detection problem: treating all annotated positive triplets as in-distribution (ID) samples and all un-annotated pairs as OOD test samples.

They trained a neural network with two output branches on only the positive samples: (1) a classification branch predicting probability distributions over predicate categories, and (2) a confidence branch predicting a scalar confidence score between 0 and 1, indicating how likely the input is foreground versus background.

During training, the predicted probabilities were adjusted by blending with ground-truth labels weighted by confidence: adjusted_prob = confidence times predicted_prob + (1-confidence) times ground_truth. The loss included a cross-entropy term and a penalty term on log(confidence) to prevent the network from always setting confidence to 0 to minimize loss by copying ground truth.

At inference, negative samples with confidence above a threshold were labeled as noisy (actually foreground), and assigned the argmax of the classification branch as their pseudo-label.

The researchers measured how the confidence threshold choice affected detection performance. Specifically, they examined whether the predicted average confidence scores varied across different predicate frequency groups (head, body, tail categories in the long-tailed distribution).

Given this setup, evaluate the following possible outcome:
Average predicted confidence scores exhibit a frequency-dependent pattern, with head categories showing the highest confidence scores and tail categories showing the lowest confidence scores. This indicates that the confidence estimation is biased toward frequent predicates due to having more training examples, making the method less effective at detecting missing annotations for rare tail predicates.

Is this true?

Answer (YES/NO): NO